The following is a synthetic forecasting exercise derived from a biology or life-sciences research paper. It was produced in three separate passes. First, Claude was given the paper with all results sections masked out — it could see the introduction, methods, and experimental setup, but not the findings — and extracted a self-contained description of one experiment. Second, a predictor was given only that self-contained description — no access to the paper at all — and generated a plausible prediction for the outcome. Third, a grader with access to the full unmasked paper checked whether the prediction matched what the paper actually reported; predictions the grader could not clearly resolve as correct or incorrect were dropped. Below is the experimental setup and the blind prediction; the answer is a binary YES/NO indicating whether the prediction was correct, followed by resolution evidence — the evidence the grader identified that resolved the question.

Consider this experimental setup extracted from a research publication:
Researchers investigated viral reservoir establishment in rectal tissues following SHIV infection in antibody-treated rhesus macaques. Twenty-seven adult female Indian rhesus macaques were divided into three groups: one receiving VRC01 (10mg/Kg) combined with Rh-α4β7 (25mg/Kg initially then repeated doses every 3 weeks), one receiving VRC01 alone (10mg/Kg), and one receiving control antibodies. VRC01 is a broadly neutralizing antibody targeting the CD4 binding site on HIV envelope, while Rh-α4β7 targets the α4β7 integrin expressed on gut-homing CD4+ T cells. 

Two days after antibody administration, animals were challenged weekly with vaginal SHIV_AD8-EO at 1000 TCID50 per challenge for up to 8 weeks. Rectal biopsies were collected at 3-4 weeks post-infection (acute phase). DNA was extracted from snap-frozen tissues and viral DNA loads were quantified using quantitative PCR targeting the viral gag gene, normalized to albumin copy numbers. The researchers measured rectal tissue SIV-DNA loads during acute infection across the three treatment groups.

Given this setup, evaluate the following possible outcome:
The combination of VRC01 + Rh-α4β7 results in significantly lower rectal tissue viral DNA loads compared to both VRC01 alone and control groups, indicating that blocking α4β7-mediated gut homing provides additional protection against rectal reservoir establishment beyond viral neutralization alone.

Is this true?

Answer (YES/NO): NO